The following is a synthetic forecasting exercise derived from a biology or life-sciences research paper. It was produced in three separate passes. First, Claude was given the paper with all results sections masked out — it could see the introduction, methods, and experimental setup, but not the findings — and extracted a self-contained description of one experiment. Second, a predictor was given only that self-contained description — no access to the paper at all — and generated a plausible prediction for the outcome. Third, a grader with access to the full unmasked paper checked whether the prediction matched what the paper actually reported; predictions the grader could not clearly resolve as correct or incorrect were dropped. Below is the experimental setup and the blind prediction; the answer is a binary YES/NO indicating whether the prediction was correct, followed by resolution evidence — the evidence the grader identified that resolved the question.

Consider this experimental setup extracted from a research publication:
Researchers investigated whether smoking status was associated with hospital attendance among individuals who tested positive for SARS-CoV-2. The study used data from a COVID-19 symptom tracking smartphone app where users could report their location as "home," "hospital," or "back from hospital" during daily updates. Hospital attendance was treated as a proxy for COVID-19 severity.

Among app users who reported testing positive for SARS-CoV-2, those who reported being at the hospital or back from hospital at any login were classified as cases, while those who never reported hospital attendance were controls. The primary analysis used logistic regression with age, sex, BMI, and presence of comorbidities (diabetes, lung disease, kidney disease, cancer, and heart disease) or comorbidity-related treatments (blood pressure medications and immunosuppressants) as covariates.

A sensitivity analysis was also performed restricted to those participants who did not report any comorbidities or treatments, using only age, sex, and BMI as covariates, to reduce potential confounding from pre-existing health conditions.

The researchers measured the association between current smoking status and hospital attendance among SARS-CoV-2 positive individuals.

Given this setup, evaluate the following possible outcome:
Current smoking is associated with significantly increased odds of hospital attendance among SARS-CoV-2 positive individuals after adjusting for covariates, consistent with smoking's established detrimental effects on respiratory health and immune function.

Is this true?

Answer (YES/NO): YES